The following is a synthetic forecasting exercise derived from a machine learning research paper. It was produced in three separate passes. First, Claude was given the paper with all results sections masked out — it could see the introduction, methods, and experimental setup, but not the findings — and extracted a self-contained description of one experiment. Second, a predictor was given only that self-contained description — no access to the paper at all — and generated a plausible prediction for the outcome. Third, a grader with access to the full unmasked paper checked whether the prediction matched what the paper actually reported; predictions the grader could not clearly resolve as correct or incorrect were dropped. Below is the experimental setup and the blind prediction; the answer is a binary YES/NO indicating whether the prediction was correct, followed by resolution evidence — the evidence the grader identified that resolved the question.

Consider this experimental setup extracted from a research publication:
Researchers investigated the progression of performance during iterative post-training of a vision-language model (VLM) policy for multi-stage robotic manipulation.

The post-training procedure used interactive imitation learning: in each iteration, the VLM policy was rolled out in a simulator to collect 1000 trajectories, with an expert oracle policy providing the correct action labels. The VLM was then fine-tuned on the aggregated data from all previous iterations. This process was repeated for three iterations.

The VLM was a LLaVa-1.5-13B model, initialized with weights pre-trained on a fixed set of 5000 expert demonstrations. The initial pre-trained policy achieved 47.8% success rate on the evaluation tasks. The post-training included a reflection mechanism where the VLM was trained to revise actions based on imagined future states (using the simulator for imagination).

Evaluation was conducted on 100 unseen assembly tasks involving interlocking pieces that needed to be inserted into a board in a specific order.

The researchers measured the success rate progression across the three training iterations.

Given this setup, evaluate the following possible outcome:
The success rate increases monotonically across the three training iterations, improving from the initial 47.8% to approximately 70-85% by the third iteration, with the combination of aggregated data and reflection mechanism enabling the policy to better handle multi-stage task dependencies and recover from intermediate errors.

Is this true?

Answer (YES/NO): YES